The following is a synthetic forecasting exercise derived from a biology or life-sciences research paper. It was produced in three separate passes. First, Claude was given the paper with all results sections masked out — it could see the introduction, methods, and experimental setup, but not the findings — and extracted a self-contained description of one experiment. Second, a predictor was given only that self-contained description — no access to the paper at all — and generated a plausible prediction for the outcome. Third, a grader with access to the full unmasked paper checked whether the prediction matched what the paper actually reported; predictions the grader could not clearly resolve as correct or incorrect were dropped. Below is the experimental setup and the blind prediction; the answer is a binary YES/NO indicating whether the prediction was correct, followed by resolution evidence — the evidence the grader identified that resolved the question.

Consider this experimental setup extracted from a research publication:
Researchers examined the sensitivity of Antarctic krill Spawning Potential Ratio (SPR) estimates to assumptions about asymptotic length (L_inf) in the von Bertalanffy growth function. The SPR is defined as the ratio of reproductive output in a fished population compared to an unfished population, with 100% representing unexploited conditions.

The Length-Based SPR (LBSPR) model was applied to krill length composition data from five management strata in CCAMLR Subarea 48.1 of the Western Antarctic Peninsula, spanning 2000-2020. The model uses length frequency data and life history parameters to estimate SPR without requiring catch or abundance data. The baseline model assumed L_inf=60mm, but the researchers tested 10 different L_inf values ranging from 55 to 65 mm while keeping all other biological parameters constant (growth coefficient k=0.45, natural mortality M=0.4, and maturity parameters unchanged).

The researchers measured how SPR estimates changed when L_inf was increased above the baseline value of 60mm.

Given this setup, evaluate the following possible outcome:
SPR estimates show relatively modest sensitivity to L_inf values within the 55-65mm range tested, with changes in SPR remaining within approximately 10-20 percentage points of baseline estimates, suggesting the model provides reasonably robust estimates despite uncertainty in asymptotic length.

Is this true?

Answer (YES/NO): YES